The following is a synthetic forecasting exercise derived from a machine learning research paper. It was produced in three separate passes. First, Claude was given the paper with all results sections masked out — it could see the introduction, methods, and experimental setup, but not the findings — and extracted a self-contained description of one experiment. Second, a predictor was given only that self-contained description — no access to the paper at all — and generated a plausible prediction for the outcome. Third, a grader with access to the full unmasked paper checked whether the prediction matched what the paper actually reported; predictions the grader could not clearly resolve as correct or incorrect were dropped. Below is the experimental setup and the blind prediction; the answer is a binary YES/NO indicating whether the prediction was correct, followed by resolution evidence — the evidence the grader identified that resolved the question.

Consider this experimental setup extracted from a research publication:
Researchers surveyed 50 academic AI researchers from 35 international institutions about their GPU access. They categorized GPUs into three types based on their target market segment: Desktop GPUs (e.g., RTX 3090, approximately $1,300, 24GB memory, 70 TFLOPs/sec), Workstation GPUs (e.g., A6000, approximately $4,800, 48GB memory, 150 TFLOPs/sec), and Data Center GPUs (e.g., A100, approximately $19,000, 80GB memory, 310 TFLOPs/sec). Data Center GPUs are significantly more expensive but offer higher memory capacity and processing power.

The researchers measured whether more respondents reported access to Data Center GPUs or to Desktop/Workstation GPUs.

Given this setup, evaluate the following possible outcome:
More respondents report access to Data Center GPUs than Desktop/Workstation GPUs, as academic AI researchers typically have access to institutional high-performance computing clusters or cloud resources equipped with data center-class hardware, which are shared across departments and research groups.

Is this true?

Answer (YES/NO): YES